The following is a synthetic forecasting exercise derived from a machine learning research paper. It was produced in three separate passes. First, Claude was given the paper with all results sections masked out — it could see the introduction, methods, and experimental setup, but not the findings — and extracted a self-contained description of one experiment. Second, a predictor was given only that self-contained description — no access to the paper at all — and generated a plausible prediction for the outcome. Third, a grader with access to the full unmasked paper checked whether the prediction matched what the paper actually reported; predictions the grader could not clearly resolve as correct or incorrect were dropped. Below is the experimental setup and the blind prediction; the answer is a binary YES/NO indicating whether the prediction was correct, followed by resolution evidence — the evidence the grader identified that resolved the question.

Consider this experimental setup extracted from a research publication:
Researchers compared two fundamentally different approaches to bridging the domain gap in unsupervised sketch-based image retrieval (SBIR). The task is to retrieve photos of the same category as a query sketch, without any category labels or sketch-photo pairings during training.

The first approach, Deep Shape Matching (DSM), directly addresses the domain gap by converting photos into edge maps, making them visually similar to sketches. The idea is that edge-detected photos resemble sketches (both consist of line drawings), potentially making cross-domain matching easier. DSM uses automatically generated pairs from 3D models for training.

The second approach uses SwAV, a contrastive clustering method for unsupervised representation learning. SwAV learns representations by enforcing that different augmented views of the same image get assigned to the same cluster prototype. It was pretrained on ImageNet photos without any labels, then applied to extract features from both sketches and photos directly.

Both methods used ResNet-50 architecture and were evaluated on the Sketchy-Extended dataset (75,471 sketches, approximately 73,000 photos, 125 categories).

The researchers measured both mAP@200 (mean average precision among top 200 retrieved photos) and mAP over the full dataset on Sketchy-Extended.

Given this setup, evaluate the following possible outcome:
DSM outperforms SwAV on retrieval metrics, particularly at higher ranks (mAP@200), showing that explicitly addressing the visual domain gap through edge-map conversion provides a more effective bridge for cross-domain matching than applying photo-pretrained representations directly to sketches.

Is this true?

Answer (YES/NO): NO